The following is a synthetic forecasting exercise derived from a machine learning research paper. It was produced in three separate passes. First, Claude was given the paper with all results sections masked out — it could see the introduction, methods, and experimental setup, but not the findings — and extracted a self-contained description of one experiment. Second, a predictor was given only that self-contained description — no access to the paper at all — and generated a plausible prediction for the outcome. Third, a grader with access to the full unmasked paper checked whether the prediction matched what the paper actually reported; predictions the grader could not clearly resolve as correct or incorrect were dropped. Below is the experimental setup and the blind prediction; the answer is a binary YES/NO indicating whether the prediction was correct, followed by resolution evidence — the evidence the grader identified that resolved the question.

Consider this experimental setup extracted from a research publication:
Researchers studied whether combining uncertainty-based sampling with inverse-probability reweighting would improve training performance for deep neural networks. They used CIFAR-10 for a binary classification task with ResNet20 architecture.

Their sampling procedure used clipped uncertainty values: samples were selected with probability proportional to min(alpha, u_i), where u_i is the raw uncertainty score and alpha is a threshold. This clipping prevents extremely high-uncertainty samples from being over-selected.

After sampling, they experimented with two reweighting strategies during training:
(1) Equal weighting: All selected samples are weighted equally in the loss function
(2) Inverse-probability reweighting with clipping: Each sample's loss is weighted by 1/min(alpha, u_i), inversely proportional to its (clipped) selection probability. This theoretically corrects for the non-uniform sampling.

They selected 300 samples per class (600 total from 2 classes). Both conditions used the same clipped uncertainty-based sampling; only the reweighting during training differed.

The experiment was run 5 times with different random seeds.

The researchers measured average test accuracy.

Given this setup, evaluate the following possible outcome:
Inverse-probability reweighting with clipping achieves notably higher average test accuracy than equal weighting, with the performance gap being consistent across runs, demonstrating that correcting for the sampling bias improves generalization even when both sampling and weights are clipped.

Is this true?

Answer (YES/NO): YES